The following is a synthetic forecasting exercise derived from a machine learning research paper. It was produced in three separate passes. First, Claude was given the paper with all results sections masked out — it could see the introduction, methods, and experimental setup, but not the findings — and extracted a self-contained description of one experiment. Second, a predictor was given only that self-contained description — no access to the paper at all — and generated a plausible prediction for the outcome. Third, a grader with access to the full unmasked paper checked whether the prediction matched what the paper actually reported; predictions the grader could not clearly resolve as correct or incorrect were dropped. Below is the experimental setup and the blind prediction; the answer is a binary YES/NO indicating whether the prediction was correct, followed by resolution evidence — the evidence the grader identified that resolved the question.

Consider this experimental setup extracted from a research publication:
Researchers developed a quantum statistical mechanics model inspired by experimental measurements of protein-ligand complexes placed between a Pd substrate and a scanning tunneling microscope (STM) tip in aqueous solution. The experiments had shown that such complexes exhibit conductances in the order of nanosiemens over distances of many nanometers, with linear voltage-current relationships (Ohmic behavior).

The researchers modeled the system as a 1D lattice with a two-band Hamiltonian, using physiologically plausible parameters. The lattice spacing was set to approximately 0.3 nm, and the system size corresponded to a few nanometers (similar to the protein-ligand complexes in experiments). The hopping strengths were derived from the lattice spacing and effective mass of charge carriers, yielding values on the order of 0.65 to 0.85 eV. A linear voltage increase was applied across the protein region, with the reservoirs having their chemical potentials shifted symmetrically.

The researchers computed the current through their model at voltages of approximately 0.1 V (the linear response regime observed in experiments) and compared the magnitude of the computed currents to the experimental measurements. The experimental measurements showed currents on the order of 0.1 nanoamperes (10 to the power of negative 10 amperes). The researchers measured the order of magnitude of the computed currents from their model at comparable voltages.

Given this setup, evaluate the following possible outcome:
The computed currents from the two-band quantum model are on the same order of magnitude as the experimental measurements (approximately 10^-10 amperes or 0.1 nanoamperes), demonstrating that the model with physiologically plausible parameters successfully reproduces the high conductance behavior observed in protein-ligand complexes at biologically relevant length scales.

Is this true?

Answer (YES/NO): NO